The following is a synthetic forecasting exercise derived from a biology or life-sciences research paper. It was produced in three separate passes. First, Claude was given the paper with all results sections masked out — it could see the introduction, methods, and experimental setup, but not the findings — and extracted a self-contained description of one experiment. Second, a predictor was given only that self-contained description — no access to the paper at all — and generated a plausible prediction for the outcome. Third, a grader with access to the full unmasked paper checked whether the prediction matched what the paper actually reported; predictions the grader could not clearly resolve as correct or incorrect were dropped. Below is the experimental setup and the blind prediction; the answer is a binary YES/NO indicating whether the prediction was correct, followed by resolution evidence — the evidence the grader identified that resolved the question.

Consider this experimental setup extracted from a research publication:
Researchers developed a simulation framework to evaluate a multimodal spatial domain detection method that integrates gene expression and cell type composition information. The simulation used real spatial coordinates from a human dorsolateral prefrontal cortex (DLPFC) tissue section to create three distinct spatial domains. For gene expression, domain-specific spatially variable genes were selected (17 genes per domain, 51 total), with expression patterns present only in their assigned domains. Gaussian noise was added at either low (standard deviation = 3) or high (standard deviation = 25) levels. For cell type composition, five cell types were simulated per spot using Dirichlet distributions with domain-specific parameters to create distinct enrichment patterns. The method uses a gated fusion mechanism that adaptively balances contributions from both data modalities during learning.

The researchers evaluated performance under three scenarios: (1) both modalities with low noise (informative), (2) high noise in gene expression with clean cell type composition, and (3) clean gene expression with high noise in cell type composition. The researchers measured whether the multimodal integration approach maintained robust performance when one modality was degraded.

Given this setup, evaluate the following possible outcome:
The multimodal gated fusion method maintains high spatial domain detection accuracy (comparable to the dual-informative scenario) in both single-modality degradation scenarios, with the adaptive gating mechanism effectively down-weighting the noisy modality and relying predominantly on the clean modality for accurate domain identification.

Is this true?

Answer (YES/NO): YES